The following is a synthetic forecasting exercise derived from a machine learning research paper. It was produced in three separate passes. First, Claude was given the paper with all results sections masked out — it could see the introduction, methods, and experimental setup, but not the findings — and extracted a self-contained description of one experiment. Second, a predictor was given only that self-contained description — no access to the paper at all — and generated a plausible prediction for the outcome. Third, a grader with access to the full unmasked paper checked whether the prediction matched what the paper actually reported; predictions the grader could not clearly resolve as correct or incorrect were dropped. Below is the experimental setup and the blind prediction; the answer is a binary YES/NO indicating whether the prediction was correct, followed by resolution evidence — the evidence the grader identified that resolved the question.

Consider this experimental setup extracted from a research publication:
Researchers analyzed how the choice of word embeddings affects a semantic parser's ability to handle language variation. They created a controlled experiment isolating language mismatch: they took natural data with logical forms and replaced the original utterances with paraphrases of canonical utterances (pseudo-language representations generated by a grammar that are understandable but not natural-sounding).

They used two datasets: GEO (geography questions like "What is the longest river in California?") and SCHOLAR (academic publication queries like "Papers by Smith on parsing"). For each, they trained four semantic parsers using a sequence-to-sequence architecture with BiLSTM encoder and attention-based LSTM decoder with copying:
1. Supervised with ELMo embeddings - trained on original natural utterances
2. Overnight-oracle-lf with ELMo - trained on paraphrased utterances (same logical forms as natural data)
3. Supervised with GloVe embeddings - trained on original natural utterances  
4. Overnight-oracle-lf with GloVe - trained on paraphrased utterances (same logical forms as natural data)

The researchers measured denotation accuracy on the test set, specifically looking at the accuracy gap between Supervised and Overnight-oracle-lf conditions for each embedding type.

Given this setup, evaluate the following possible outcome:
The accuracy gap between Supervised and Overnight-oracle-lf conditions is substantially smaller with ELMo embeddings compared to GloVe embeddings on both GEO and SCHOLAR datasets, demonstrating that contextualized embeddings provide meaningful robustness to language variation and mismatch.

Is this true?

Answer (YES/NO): YES